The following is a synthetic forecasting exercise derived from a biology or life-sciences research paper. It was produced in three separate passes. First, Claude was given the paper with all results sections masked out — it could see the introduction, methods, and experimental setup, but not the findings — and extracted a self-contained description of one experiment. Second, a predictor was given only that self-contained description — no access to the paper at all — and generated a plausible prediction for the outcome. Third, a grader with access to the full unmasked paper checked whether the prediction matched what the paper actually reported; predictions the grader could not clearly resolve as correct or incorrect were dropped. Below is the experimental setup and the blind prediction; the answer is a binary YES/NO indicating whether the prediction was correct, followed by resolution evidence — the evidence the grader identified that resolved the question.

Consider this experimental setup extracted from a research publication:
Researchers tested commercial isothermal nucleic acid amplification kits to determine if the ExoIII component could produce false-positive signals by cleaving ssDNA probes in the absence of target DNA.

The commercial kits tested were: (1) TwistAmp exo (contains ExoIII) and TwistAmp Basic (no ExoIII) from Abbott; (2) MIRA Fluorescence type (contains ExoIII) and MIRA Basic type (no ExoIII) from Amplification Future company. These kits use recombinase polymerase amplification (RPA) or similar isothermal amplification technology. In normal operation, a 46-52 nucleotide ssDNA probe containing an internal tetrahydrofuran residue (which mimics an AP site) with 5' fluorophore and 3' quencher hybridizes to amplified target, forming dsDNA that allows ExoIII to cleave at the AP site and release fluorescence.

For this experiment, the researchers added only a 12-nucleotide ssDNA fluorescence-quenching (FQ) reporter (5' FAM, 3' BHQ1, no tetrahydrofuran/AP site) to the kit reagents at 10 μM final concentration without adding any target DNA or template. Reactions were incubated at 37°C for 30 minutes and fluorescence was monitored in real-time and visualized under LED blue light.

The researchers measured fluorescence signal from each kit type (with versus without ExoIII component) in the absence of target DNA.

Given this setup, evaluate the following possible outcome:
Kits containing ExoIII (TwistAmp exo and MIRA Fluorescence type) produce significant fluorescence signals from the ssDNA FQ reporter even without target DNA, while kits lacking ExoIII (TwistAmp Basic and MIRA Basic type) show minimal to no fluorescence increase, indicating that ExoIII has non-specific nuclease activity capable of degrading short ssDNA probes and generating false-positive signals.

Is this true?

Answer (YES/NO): YES